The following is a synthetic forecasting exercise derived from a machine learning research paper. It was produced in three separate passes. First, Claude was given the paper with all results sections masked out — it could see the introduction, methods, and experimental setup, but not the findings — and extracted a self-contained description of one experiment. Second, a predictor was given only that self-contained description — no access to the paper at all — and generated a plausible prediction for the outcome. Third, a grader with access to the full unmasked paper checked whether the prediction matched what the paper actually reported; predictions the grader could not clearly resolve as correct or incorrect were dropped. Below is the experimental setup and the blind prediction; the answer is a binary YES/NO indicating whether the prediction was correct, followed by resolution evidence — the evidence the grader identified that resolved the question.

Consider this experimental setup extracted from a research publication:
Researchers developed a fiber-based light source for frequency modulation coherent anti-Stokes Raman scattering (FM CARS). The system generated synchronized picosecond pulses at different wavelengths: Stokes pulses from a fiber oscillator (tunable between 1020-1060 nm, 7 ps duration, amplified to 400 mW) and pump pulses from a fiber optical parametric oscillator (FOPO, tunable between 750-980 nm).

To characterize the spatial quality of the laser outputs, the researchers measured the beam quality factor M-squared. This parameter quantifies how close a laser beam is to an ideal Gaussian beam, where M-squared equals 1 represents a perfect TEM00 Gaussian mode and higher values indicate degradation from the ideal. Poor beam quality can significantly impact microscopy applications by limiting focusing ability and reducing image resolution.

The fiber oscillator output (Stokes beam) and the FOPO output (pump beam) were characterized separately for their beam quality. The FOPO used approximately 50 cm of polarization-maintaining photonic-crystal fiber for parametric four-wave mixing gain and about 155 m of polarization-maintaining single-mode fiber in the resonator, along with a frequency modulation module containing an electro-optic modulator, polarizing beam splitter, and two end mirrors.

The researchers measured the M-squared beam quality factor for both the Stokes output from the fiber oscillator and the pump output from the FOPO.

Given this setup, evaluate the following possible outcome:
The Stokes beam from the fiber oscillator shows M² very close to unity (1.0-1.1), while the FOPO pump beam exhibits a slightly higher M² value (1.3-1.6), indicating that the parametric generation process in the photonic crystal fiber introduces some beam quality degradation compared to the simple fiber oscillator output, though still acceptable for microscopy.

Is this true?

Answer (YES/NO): NO